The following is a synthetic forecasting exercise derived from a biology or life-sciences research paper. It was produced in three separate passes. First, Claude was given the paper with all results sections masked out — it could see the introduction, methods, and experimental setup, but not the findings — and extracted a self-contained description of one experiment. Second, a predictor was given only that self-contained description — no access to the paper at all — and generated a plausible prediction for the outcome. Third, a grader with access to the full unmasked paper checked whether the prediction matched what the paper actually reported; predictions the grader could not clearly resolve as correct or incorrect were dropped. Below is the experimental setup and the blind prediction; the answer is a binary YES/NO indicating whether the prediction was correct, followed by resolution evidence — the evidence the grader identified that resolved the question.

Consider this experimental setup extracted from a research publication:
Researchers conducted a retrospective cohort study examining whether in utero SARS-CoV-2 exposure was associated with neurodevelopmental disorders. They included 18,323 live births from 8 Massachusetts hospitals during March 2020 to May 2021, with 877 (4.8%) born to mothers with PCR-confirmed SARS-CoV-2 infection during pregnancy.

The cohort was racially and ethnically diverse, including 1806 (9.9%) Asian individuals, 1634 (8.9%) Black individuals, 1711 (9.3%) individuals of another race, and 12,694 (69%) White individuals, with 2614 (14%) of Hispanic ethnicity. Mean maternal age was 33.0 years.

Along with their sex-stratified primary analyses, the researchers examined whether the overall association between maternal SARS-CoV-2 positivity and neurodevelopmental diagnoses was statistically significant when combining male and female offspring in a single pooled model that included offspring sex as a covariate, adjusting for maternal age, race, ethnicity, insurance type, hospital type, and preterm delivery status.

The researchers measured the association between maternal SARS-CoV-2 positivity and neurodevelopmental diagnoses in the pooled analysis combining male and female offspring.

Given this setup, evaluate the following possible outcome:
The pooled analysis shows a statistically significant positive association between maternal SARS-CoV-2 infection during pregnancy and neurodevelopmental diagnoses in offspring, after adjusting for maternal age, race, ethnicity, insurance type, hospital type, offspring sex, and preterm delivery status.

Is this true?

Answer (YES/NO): NO